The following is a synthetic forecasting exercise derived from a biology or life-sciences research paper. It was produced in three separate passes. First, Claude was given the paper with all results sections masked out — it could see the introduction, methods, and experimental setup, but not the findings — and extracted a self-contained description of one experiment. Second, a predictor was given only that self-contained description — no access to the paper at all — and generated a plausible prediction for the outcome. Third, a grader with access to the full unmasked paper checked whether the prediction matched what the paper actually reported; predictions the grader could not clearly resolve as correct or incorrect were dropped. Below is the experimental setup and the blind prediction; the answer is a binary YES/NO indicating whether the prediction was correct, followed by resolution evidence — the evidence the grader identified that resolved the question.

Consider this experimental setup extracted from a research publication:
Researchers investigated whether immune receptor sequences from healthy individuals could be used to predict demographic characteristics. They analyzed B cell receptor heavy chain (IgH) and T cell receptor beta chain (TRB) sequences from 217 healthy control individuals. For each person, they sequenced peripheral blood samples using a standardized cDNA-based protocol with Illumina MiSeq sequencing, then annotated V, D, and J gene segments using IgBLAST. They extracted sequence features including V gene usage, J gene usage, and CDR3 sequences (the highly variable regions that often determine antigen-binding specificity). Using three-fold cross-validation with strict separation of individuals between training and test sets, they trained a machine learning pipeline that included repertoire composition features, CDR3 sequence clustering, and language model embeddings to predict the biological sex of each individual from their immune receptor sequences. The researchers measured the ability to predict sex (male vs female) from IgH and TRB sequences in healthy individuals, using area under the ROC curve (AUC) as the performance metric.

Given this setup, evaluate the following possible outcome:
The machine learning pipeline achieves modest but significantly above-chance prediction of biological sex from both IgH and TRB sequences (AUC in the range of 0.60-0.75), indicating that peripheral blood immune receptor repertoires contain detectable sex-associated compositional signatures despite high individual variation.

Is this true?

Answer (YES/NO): NO